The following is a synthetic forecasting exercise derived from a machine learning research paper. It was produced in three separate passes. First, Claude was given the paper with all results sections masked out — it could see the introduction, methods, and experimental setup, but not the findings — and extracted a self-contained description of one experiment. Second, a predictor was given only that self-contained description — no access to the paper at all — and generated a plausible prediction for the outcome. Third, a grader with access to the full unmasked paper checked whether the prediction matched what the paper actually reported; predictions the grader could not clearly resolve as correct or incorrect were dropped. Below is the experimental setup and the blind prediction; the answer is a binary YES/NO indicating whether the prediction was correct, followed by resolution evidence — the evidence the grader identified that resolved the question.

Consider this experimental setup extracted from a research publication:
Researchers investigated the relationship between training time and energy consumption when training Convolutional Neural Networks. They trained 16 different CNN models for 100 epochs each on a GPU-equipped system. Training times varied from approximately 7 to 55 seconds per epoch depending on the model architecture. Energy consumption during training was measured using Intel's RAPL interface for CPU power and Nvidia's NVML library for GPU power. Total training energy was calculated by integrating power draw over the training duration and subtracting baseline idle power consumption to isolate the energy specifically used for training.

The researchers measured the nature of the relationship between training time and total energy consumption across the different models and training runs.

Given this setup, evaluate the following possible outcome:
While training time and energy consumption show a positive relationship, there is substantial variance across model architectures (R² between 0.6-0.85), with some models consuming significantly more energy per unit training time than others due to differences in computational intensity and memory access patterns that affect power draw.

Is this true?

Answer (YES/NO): NO